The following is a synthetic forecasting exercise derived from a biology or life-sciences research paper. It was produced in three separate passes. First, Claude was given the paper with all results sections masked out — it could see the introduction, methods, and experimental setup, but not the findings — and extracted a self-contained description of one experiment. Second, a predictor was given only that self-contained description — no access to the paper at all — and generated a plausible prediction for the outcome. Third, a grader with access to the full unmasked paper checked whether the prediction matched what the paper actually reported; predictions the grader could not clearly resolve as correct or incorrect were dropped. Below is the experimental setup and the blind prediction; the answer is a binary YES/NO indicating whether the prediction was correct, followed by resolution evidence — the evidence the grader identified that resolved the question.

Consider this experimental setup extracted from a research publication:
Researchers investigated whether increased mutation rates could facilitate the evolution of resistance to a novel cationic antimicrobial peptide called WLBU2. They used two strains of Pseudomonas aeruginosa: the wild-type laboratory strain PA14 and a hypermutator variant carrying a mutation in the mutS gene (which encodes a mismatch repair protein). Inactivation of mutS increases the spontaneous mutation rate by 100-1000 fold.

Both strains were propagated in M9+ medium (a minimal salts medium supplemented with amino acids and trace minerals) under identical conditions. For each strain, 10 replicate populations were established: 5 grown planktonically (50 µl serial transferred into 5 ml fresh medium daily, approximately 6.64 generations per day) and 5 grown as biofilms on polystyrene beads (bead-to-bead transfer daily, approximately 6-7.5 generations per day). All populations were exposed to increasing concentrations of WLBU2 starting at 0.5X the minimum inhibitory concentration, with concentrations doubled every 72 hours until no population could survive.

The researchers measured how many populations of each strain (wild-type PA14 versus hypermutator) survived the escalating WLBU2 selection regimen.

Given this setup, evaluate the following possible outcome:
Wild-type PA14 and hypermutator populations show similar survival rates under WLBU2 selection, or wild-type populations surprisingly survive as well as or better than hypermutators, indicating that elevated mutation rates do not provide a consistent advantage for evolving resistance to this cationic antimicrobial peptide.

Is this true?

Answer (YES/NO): NO